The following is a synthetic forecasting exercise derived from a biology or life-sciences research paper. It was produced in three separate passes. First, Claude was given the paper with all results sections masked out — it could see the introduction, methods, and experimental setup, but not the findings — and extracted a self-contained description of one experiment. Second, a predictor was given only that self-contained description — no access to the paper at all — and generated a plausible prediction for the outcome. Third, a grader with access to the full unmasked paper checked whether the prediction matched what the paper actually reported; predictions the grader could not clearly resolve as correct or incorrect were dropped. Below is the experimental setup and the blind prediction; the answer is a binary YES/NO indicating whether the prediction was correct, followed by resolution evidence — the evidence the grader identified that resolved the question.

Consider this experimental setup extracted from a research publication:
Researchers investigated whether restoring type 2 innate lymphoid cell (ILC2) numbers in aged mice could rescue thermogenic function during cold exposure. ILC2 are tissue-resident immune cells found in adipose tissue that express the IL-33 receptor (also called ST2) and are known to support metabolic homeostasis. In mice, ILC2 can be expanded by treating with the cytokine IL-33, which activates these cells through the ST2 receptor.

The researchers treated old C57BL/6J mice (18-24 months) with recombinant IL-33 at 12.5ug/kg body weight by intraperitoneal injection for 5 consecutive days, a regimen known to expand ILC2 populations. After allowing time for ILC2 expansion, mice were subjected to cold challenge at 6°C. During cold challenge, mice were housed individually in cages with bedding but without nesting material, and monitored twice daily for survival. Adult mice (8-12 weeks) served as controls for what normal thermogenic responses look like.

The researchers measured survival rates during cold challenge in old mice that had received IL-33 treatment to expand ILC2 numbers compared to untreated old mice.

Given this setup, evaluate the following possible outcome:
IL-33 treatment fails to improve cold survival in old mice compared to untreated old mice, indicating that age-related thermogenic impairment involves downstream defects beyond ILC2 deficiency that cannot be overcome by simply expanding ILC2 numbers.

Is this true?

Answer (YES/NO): NO